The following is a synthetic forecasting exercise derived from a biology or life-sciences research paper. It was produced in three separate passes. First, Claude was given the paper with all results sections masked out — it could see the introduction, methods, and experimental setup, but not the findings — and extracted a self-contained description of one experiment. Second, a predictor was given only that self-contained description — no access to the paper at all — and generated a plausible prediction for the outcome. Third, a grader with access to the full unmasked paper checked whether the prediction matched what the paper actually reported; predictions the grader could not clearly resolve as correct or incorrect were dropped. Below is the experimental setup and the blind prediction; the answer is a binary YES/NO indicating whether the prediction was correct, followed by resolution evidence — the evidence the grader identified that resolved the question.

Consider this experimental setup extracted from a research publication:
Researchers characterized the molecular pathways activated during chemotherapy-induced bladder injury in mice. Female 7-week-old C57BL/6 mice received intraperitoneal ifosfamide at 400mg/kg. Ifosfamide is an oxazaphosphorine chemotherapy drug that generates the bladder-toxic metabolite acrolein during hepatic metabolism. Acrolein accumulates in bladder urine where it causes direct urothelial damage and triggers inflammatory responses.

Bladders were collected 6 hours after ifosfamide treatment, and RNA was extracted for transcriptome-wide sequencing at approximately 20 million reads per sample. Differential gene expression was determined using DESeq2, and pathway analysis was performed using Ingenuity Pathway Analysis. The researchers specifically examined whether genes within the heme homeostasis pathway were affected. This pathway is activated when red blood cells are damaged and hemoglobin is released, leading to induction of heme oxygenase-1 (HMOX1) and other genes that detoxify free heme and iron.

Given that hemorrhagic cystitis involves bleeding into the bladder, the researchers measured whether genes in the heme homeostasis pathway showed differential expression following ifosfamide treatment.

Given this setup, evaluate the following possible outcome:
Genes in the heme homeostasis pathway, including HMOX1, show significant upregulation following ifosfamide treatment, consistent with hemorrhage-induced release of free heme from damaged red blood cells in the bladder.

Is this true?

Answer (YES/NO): YES